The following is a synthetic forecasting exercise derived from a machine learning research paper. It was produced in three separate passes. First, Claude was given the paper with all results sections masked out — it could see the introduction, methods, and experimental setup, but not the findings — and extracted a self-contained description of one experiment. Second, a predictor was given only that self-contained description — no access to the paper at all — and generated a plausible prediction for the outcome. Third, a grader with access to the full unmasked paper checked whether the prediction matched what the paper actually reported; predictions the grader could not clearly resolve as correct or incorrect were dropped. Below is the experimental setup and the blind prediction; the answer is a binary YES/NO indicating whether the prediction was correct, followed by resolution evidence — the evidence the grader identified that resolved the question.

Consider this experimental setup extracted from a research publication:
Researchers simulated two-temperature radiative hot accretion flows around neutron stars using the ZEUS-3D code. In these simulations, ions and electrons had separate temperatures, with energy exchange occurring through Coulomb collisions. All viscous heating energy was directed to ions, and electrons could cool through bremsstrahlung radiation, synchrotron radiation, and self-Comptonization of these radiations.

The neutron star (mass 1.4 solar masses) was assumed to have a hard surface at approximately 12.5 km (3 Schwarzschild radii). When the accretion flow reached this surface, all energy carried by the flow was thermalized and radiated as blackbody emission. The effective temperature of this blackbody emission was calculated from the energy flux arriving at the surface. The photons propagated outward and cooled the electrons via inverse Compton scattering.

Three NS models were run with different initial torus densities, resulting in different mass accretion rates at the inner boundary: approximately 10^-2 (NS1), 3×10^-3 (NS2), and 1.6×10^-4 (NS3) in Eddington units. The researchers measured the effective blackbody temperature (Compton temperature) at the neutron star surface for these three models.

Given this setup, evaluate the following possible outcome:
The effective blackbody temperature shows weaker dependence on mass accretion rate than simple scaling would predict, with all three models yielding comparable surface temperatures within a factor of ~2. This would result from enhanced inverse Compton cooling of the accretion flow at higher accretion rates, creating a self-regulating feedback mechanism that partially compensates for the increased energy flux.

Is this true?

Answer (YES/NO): NO